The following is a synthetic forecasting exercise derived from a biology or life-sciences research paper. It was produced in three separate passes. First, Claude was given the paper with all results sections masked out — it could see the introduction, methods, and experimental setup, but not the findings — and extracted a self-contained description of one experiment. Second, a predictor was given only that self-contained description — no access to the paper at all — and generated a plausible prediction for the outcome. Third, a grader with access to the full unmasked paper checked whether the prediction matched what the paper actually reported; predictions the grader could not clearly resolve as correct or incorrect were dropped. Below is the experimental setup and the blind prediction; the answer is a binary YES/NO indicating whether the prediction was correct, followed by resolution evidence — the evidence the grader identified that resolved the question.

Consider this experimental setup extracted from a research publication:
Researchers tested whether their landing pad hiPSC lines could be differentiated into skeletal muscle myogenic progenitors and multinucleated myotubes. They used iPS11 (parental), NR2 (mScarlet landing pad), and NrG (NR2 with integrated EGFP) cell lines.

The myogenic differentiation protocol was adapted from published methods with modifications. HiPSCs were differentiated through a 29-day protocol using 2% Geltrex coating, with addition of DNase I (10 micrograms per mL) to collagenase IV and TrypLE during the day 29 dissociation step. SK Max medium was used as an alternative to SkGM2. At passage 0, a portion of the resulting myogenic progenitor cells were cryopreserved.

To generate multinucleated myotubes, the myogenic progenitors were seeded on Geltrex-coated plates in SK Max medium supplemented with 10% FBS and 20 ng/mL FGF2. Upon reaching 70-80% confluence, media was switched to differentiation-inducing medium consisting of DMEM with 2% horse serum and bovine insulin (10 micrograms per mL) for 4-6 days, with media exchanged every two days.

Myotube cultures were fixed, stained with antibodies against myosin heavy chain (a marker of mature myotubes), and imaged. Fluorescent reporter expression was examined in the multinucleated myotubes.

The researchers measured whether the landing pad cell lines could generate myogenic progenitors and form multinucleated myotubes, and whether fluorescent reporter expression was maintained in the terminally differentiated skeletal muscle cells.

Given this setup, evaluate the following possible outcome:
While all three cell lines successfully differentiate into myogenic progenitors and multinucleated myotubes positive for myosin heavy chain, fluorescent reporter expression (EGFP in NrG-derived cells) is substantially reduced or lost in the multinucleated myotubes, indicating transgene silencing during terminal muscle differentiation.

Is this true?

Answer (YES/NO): NO